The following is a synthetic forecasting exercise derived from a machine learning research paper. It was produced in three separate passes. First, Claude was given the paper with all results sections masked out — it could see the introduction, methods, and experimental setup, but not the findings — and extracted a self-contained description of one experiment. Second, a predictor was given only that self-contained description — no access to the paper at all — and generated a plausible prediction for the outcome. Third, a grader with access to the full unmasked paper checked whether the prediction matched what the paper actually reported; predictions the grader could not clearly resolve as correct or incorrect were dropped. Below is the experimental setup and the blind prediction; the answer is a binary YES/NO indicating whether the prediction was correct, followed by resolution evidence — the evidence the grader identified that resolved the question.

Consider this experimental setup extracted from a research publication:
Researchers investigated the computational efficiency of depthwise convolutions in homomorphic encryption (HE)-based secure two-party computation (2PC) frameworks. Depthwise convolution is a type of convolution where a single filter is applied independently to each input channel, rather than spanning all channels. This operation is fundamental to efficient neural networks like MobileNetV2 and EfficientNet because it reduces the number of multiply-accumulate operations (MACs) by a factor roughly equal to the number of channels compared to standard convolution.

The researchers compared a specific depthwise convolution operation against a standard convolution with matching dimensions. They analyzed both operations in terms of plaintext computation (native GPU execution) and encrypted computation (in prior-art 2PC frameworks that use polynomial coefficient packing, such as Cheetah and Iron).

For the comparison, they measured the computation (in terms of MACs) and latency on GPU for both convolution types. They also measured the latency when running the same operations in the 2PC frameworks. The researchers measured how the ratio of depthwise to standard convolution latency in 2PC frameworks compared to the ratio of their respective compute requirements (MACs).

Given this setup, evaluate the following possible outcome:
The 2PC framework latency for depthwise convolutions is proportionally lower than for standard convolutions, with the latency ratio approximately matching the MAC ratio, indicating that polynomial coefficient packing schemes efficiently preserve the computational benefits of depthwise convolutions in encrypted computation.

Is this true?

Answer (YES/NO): NO